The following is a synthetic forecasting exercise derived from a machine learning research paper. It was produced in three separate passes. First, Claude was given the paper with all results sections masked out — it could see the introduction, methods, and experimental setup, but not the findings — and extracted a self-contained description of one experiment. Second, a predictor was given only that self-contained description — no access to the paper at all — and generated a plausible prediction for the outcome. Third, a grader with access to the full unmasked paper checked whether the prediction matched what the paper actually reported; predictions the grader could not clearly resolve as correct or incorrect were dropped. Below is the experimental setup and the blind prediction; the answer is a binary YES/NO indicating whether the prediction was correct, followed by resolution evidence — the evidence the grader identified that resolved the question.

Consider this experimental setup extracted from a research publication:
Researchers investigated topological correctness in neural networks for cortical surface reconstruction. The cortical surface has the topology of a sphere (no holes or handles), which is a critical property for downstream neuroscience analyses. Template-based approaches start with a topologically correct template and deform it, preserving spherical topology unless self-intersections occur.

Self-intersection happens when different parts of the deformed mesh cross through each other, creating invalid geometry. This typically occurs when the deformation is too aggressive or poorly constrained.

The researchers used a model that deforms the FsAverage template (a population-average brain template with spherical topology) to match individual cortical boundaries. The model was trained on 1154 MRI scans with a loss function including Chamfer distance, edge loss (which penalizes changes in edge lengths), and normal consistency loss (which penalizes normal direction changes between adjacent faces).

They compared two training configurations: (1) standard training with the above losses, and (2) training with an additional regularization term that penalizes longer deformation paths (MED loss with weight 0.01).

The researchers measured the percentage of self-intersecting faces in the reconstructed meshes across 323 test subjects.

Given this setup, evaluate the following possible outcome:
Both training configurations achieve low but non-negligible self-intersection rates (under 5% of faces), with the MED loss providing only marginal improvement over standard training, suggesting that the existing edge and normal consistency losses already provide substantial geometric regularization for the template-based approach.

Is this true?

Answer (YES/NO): NO